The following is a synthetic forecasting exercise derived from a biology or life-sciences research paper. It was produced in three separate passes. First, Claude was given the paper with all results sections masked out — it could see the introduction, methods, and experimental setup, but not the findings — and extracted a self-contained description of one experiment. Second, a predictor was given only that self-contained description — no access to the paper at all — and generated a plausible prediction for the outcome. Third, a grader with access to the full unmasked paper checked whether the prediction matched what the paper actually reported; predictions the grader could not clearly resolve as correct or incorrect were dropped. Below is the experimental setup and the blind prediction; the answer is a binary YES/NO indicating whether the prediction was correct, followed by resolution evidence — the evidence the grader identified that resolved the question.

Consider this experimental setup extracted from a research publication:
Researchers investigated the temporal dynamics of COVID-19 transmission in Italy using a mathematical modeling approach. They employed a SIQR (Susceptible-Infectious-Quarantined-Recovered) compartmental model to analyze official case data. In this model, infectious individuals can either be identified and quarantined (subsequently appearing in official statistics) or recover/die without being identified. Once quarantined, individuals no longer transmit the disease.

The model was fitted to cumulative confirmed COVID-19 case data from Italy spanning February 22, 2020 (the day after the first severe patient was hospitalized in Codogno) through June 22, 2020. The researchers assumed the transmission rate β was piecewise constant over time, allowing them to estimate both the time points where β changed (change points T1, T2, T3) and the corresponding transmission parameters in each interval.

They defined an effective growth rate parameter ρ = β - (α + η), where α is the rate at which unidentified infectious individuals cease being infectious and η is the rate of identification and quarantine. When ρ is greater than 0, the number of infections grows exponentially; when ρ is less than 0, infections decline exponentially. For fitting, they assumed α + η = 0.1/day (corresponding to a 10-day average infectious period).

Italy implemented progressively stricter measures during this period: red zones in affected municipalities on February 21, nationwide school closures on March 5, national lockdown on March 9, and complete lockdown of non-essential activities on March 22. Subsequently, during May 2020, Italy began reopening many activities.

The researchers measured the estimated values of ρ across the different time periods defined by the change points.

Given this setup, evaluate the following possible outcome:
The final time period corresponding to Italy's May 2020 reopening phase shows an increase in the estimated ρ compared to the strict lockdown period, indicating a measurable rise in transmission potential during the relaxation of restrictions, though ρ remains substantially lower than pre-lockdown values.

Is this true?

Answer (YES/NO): NO